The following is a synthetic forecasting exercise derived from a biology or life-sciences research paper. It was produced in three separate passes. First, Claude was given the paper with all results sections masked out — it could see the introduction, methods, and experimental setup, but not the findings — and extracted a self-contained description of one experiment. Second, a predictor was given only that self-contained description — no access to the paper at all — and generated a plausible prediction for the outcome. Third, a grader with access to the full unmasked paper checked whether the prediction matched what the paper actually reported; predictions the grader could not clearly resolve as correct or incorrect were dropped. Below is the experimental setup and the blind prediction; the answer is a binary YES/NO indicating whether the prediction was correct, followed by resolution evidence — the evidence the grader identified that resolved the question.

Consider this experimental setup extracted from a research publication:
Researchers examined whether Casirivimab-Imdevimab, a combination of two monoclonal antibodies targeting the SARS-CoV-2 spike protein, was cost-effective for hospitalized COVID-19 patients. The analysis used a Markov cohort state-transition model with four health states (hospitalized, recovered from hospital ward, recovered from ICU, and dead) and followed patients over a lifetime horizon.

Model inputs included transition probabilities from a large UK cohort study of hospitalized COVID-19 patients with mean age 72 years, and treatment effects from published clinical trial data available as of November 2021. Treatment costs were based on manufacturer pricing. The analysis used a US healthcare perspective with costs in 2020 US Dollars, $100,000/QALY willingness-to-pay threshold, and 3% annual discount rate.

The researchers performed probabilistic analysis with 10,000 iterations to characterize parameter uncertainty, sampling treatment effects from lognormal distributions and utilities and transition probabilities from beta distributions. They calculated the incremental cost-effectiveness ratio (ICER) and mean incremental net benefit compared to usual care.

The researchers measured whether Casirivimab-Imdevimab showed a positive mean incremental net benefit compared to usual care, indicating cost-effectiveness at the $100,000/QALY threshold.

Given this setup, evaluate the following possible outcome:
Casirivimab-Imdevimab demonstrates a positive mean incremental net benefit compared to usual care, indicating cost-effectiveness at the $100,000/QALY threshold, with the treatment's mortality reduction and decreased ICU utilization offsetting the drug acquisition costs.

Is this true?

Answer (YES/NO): NO